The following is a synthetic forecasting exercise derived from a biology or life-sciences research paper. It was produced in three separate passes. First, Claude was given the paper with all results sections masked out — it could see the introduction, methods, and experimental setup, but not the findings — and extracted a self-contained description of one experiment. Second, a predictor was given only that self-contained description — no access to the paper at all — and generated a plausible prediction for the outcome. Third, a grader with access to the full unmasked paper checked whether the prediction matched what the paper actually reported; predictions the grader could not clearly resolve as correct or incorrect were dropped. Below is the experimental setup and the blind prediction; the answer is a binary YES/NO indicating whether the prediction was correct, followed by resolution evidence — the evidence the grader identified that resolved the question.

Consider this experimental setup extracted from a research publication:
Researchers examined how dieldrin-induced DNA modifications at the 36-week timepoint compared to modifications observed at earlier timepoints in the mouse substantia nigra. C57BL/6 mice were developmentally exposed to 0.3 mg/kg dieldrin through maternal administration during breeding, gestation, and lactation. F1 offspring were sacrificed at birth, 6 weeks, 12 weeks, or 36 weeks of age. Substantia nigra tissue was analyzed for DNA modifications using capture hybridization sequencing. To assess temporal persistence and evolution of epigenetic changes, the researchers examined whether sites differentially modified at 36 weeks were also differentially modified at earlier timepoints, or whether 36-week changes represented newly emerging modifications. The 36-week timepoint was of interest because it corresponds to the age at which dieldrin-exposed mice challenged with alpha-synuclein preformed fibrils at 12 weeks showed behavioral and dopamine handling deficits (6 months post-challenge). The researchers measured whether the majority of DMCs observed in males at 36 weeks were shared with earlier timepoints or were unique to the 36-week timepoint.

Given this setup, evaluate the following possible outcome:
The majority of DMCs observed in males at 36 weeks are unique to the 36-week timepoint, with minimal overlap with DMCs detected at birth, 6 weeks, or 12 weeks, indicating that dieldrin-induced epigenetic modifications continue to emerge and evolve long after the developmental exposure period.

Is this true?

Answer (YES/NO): YES